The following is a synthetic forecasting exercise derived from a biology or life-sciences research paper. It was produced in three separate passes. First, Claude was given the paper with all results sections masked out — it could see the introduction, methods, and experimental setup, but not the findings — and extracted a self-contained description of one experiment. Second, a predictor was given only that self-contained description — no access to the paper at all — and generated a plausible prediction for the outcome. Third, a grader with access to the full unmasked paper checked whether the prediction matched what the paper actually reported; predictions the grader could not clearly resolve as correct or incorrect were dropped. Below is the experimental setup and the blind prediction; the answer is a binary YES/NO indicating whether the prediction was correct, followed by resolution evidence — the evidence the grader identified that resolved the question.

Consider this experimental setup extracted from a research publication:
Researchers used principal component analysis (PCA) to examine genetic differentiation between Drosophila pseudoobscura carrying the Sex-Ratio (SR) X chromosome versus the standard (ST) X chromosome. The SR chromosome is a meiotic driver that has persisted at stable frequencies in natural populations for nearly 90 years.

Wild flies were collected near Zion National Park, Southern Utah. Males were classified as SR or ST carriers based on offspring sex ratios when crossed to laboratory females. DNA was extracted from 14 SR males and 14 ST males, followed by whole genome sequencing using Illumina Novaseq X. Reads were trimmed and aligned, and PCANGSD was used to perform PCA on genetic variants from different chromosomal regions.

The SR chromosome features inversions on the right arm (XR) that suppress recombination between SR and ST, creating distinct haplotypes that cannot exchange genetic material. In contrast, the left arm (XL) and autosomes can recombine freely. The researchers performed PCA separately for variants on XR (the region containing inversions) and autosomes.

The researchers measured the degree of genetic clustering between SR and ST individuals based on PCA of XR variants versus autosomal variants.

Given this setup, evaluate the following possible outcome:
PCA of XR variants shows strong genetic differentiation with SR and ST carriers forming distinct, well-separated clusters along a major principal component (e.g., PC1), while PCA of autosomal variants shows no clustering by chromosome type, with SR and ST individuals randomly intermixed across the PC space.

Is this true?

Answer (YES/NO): YES